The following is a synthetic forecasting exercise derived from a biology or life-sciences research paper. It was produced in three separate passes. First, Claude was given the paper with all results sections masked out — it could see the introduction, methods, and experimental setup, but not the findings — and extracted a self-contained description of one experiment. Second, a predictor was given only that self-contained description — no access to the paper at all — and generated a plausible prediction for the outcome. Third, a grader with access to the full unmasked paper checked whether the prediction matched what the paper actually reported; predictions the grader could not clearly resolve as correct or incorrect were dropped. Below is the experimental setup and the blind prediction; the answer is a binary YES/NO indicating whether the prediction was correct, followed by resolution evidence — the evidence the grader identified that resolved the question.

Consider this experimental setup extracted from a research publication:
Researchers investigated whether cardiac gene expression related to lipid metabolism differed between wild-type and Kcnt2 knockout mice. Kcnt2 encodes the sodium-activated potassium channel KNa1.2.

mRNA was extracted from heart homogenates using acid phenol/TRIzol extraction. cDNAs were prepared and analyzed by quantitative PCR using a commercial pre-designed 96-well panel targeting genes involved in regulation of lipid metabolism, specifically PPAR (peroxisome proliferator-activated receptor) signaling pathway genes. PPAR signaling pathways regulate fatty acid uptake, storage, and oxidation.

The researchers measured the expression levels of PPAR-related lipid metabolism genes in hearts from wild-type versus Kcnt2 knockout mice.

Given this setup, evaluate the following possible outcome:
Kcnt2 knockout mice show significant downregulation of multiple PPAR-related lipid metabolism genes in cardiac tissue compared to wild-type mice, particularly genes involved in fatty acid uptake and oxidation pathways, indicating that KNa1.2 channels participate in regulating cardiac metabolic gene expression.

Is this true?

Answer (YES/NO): NO